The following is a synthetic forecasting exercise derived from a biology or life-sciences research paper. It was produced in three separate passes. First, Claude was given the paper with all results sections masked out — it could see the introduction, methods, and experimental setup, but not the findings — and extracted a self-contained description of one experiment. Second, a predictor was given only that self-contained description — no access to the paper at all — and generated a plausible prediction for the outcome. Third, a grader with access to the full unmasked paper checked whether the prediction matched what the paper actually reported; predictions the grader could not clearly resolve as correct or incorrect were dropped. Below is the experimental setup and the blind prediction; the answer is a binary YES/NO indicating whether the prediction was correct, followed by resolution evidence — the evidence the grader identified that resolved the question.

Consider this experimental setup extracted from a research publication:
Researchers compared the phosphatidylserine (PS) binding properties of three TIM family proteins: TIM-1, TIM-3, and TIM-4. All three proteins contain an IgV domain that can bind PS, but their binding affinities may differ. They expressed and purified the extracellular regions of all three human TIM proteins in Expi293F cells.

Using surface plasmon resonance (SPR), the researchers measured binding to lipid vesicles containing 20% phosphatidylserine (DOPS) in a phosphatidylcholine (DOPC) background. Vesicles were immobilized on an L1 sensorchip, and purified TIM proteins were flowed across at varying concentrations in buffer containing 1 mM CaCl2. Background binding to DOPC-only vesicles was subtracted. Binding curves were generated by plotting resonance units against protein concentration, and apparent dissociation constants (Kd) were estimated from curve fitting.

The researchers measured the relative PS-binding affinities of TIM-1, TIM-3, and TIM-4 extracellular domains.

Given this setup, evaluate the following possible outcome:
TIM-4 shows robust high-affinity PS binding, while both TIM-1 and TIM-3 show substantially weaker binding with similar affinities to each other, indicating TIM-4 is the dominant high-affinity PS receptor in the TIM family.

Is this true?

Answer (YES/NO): NO